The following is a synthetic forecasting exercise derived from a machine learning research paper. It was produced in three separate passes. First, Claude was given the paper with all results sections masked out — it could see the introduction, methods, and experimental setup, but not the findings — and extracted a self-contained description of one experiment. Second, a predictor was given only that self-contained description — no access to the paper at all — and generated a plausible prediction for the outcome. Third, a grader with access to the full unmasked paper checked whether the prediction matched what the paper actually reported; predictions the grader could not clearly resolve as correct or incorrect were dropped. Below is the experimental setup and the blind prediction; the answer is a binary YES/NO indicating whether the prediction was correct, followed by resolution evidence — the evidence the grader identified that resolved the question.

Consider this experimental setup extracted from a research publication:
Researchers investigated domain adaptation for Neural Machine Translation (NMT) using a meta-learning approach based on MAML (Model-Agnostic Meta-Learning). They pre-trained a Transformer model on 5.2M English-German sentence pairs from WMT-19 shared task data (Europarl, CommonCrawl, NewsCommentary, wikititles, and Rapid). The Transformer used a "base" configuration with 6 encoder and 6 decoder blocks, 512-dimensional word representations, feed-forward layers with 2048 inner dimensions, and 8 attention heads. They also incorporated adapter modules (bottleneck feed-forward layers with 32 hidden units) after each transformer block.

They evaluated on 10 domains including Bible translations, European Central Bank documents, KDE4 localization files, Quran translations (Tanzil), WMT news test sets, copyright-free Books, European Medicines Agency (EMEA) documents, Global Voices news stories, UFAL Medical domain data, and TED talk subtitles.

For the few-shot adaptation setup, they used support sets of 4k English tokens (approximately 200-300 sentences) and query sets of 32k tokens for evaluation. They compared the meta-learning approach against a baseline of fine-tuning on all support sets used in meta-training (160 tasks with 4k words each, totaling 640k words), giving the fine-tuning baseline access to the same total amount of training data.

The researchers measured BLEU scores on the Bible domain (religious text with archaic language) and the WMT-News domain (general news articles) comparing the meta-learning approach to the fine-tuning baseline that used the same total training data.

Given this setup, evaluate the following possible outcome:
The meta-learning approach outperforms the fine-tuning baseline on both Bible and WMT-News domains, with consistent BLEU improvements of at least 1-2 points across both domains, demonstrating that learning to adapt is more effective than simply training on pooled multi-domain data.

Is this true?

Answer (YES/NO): NO